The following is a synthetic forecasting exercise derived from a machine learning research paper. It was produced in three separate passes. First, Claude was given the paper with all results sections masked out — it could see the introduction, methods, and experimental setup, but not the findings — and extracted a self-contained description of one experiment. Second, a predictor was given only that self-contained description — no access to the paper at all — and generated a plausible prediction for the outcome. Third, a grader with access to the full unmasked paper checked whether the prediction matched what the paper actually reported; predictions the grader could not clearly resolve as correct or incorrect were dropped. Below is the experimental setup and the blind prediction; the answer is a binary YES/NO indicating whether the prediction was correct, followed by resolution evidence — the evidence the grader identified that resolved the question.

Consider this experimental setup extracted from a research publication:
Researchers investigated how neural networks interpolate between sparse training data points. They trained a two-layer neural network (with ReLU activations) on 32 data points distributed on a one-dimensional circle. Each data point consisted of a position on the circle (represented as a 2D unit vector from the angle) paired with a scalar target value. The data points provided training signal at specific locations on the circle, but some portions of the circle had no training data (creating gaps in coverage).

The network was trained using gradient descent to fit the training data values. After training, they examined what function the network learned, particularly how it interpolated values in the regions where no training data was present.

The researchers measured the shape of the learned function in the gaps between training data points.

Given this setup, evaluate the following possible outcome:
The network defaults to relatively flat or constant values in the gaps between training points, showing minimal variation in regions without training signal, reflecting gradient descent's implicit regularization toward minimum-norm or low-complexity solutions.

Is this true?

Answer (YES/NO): NO